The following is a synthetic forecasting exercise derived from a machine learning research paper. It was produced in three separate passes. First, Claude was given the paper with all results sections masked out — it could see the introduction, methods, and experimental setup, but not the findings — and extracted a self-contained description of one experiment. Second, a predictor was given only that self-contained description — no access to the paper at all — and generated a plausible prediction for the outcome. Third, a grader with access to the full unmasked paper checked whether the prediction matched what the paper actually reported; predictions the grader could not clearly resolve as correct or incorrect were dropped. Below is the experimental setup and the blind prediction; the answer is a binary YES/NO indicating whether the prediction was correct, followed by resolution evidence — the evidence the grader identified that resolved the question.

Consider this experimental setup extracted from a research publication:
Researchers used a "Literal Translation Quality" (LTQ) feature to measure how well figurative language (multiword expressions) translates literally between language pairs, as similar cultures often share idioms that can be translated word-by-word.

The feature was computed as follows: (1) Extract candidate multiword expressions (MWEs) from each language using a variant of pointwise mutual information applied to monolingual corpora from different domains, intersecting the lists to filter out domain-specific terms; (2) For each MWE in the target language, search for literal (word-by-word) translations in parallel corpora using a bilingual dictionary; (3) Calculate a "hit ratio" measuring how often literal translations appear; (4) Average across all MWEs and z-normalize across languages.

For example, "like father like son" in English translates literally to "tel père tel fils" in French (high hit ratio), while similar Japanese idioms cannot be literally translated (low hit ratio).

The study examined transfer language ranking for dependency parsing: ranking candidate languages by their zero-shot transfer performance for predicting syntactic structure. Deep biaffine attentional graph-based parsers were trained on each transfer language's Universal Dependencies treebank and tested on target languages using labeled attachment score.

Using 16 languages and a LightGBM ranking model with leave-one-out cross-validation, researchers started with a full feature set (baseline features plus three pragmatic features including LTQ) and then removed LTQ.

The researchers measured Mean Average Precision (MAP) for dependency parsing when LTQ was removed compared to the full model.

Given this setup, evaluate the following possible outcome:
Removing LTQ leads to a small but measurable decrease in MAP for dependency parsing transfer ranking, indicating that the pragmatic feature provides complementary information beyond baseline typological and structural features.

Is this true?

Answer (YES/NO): NO